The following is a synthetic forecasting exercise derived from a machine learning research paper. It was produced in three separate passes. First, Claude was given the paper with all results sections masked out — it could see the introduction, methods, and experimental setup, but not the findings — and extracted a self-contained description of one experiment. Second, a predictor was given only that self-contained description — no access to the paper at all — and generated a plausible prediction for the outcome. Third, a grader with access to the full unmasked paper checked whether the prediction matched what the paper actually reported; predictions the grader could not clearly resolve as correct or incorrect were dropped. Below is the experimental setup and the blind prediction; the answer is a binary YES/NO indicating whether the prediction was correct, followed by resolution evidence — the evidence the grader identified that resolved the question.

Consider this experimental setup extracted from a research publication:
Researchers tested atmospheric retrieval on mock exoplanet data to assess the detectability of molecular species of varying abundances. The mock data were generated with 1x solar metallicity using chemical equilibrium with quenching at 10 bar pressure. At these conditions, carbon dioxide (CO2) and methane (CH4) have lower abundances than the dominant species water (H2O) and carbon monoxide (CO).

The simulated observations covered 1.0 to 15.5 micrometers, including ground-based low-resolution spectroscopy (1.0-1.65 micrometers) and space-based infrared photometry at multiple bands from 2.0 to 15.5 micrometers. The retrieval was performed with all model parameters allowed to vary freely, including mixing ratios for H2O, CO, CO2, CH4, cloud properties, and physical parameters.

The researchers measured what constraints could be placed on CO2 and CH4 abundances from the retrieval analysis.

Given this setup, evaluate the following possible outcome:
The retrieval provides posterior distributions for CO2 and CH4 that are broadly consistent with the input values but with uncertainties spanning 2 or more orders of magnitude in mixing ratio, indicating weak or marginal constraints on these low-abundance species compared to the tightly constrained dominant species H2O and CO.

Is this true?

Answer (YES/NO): NO